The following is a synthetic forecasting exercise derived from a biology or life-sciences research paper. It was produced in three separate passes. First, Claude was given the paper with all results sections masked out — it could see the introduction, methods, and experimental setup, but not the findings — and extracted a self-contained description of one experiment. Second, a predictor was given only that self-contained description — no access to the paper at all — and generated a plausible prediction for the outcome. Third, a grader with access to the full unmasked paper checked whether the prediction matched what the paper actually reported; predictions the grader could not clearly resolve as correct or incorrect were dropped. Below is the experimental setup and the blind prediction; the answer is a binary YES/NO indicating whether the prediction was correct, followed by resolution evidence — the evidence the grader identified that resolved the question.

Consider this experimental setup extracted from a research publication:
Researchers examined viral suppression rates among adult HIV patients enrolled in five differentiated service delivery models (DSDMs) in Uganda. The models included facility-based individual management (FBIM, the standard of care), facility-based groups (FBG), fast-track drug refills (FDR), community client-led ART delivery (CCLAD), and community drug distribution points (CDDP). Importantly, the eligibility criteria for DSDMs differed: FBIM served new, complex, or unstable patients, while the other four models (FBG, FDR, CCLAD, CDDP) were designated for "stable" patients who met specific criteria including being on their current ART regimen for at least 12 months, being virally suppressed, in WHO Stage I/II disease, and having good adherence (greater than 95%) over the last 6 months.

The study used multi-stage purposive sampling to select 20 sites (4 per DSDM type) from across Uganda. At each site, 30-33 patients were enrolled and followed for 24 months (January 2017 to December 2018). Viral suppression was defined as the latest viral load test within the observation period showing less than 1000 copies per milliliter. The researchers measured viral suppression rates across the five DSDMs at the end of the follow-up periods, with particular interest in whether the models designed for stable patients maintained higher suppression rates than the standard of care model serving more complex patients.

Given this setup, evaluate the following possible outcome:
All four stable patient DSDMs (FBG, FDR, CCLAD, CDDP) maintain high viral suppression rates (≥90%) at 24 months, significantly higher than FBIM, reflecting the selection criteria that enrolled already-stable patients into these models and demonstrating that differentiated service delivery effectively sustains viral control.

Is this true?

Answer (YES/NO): NO